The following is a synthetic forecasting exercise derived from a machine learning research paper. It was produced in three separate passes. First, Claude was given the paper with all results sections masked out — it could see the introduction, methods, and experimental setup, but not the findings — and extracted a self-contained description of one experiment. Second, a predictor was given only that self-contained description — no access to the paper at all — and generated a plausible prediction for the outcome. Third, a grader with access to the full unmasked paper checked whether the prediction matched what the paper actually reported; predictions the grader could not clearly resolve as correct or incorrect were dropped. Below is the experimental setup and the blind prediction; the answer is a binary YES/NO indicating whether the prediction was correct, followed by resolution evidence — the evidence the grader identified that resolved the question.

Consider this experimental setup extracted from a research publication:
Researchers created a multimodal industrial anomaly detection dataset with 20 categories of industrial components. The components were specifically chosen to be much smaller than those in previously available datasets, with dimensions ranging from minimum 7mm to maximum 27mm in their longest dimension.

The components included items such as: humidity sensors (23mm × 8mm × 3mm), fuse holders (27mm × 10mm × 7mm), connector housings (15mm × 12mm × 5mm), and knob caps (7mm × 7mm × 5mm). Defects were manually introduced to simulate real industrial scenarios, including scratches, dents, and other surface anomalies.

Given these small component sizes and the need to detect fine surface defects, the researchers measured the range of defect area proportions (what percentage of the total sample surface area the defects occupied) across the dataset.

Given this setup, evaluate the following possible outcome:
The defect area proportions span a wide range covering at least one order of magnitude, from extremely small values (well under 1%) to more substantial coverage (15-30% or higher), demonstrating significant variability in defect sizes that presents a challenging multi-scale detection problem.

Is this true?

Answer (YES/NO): NO